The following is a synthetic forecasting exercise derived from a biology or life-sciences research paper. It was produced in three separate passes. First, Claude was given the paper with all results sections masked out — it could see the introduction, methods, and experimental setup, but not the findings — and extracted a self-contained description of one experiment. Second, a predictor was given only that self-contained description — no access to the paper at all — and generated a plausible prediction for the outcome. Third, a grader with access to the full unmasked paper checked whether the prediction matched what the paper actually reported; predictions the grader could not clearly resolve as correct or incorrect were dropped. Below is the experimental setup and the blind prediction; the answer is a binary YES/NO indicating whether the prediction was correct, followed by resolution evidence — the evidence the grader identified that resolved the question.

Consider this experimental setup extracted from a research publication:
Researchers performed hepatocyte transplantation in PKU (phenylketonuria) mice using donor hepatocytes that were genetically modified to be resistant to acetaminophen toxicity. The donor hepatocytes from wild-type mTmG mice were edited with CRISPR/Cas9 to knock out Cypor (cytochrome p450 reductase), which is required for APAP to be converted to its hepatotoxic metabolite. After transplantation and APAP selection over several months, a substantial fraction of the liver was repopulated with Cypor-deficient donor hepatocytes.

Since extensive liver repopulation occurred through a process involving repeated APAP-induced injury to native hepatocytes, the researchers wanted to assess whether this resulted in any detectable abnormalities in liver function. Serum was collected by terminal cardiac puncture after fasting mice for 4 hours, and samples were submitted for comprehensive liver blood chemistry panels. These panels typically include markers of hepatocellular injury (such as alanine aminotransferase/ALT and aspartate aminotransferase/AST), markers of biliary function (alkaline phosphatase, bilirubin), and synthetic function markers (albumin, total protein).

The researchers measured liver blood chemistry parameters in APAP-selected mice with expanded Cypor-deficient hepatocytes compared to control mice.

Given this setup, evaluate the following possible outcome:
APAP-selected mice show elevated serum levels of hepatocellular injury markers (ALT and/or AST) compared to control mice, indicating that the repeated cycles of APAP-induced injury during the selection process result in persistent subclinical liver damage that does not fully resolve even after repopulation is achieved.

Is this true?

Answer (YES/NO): NO